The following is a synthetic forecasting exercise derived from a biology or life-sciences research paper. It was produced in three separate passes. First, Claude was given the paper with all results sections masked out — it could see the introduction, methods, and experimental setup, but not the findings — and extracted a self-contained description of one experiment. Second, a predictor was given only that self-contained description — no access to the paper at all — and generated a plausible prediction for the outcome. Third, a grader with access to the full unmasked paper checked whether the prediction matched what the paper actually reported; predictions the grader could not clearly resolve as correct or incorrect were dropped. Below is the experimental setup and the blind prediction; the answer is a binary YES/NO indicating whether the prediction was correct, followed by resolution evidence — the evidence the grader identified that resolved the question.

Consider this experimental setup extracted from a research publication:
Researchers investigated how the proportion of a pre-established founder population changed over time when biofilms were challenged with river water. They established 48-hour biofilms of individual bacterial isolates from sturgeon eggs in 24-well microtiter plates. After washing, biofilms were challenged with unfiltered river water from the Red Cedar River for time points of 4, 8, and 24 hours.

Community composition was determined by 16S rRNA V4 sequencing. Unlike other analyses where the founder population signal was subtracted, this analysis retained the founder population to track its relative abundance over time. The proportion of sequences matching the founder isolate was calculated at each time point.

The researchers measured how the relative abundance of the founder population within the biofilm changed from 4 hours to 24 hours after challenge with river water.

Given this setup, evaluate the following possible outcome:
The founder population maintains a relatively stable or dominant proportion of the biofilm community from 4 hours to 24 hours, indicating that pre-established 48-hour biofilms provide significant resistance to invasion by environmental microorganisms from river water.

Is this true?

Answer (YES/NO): NO